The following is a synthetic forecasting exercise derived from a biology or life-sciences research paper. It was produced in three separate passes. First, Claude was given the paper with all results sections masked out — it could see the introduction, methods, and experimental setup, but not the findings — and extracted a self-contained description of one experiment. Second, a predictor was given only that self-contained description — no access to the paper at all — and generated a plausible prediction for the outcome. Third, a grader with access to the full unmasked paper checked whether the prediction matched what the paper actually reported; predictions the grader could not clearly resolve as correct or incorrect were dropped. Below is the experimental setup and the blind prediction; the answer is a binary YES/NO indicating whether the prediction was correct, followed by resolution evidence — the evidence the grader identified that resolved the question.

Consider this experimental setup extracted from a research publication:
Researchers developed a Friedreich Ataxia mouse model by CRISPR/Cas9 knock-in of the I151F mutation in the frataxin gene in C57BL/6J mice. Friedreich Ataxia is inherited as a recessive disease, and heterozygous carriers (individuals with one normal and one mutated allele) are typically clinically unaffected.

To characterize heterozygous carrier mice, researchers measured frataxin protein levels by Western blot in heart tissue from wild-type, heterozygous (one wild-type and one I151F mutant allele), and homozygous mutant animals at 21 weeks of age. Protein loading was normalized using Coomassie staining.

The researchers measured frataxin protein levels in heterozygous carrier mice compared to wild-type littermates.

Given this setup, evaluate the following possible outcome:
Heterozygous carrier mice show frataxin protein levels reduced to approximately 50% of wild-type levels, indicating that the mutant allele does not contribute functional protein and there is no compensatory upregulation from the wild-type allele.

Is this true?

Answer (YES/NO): YES